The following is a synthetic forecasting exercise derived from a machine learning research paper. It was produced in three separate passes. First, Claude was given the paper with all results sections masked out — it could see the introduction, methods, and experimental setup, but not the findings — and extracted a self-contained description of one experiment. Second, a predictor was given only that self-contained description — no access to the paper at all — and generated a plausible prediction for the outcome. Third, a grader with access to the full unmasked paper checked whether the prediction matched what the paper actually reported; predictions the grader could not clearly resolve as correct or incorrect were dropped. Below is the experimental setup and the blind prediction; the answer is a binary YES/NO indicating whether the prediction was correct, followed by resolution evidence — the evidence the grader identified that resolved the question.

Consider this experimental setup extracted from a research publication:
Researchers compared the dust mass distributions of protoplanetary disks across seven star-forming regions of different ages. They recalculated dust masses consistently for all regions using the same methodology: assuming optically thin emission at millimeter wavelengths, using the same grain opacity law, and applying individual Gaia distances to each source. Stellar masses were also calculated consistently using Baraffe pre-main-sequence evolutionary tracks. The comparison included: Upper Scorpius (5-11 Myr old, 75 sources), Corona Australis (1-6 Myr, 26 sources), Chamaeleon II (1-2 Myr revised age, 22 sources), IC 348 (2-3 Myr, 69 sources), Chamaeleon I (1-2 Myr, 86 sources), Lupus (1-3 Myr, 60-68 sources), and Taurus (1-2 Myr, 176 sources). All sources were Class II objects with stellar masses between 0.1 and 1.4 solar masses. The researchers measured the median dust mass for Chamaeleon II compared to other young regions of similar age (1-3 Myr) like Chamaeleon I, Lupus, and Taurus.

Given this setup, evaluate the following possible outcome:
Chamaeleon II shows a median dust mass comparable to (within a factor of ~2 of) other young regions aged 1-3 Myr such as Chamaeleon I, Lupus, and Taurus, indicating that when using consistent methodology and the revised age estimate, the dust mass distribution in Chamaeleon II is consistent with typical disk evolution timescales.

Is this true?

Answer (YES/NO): YES